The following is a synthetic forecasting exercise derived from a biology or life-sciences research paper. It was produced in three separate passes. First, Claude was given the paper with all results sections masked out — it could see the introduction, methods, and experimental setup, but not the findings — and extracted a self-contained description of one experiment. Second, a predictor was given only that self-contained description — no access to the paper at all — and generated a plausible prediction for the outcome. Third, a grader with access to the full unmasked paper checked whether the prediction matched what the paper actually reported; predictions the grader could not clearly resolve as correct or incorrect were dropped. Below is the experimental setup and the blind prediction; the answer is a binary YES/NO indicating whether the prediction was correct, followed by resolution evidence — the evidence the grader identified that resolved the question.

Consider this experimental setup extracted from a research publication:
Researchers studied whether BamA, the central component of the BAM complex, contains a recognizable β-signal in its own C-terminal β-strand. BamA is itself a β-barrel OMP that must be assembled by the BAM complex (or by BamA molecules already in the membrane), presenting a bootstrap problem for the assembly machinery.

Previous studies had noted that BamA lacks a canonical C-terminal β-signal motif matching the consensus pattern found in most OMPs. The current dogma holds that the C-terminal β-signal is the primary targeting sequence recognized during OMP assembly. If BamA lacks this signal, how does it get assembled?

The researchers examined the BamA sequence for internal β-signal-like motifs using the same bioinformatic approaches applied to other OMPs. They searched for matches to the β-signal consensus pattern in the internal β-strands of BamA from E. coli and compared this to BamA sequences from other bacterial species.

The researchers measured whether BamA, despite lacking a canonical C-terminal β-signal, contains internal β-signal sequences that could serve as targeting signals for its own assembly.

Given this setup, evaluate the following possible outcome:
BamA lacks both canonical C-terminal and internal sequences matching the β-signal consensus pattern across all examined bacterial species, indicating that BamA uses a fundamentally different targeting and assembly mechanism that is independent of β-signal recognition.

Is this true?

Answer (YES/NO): NO